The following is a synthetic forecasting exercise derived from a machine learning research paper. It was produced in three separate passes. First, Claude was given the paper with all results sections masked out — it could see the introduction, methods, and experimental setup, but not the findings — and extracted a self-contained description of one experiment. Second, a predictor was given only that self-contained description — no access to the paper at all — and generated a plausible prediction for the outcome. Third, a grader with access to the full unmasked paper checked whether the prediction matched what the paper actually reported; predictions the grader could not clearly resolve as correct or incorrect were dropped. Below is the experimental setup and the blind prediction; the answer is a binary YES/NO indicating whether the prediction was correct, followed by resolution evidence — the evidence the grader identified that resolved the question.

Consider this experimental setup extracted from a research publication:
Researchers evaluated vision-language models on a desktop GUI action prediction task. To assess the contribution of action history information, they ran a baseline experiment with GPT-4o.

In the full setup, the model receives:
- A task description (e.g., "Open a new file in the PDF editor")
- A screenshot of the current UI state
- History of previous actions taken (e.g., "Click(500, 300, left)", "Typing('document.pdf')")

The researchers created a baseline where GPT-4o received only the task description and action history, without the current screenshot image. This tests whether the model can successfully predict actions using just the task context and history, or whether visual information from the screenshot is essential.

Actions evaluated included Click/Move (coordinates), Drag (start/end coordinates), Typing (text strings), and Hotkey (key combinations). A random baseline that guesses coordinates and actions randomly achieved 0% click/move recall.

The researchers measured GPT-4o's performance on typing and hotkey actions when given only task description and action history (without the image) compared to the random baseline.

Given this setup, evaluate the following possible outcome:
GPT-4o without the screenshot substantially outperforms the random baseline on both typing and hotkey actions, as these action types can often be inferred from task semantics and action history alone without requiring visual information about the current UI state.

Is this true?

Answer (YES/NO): YES